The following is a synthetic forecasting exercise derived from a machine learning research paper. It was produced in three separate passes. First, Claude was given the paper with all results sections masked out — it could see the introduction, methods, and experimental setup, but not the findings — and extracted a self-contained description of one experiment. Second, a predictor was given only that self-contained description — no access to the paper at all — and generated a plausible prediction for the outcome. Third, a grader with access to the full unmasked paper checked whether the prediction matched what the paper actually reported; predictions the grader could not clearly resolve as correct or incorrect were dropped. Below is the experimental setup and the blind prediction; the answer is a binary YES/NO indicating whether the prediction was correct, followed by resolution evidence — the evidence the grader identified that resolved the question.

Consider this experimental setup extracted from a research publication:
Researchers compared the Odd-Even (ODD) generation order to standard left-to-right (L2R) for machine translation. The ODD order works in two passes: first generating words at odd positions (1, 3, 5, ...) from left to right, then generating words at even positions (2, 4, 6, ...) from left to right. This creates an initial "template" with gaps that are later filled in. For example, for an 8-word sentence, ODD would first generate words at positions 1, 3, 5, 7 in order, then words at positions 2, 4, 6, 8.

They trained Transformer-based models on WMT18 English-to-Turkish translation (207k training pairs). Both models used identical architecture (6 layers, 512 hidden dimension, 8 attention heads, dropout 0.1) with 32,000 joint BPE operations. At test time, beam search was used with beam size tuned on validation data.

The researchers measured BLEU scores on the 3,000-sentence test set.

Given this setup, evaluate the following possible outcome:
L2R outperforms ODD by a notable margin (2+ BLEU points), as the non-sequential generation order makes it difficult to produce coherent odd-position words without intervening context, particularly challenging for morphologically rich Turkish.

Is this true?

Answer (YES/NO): NO